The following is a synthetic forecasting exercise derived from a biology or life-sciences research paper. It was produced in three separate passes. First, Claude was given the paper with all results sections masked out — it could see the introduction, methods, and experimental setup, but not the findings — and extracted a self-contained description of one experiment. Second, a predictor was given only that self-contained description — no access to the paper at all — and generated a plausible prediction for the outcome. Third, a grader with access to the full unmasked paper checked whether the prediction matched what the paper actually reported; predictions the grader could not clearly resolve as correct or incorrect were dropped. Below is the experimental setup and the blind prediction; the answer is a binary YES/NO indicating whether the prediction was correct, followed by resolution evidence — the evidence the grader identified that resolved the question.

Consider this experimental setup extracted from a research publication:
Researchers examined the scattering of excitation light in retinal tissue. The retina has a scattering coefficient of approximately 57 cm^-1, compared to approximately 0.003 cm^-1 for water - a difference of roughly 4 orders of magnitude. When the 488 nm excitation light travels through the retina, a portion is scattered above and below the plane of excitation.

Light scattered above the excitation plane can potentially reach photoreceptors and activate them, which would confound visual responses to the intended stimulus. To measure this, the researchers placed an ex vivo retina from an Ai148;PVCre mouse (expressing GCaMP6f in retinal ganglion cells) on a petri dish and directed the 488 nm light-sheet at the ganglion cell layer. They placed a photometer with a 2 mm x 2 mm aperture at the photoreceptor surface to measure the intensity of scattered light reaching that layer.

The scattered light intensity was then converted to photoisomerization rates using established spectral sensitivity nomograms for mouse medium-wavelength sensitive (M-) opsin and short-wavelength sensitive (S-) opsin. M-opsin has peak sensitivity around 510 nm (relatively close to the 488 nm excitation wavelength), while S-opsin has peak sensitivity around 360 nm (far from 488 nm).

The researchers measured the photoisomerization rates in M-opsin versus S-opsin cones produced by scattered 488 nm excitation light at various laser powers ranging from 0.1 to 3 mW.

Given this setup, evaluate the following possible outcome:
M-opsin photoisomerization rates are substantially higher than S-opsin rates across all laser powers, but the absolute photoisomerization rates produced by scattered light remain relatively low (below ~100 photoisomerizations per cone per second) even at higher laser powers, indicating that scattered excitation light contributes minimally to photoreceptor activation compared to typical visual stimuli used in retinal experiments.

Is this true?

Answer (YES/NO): NO